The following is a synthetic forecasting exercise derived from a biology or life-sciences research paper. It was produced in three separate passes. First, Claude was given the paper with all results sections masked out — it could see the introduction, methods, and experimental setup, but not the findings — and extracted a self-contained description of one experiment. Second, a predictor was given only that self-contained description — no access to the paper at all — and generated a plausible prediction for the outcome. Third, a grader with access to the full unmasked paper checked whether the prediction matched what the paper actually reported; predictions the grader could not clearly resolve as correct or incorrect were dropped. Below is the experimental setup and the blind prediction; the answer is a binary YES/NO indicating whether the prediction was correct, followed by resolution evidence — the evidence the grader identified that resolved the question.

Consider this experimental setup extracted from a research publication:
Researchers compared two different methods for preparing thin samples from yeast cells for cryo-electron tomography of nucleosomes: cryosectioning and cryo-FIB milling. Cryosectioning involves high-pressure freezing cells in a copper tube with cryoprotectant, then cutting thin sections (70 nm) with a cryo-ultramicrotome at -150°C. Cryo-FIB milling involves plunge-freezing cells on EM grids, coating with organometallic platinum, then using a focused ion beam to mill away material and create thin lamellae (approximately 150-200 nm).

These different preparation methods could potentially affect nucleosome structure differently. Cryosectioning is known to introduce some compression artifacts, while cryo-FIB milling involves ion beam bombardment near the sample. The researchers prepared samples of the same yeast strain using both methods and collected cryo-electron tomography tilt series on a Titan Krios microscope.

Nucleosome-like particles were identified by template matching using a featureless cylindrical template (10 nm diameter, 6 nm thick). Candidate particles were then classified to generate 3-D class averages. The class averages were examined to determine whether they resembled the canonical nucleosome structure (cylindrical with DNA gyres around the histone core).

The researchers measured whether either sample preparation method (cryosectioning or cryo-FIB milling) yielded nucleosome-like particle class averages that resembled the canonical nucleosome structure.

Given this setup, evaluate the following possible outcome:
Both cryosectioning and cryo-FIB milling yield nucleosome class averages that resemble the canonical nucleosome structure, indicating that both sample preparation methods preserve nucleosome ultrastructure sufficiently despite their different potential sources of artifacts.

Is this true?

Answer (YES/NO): NO